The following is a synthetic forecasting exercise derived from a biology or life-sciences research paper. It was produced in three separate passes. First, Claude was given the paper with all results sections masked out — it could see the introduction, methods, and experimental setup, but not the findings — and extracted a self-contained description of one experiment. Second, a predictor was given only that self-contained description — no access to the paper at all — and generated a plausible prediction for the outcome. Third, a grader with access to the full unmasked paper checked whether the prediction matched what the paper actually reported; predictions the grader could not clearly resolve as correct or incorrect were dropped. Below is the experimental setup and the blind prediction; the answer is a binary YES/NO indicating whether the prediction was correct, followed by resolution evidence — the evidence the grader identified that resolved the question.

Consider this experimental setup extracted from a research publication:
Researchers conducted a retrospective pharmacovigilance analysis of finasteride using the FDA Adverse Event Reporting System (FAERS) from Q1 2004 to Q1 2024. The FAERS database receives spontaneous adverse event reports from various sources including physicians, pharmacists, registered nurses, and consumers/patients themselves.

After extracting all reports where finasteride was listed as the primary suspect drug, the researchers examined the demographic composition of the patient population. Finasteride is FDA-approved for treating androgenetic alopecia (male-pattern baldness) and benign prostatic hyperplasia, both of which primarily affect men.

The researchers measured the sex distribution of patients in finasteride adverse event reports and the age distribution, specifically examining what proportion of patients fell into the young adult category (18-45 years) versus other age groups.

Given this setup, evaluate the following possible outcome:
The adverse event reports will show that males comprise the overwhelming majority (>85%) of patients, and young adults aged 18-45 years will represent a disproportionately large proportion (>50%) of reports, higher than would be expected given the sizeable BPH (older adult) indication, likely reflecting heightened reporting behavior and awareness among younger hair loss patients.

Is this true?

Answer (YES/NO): NO